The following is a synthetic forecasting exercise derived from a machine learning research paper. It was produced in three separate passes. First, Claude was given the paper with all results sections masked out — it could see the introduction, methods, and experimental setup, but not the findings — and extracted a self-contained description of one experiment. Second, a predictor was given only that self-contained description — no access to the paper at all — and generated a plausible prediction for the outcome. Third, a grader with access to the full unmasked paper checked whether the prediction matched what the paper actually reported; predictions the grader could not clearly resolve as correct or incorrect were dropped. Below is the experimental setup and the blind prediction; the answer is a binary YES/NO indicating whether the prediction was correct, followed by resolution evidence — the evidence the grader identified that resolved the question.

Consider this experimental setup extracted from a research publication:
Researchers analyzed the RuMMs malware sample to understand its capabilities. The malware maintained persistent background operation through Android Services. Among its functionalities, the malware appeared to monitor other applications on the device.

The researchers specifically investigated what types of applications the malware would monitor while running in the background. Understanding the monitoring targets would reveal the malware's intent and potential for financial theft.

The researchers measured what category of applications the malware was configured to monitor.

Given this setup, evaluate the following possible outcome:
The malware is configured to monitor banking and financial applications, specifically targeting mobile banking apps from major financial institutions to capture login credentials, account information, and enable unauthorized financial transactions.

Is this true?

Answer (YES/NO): NO